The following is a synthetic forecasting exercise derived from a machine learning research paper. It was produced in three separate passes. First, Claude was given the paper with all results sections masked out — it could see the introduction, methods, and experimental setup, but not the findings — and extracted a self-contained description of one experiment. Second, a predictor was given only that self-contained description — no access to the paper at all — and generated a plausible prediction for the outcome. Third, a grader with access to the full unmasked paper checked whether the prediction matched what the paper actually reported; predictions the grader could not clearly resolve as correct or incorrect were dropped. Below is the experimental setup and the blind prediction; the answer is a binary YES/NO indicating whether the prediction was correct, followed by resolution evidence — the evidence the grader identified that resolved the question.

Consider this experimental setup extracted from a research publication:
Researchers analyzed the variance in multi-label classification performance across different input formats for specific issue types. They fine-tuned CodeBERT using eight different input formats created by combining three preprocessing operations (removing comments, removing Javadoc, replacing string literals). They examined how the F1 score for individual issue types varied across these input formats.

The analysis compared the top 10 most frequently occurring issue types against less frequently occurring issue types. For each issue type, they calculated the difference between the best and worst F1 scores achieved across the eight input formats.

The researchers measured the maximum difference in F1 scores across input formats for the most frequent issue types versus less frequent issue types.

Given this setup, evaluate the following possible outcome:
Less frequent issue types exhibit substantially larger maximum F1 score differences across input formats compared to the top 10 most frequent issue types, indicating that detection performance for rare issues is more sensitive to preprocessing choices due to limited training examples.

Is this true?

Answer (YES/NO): YES